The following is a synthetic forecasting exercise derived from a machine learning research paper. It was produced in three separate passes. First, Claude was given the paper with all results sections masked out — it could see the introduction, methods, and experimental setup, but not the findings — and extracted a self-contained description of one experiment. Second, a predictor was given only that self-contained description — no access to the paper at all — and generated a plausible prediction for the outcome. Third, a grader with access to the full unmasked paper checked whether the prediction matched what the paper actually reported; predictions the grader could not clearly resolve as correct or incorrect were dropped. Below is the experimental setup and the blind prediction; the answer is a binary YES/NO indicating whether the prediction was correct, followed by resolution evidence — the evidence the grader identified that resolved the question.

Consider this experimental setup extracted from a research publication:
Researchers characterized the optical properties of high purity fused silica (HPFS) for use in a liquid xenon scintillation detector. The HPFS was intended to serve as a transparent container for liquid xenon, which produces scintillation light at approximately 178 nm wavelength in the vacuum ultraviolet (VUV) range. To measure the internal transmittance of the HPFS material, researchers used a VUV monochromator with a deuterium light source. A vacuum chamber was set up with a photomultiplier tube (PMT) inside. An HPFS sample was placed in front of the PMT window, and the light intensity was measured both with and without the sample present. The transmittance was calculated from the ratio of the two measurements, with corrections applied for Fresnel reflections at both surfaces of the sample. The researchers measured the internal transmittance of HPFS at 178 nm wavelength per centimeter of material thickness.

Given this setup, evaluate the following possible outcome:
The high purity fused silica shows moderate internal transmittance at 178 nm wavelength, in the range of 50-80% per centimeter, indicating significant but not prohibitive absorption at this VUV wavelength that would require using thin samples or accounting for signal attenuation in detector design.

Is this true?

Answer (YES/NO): NO